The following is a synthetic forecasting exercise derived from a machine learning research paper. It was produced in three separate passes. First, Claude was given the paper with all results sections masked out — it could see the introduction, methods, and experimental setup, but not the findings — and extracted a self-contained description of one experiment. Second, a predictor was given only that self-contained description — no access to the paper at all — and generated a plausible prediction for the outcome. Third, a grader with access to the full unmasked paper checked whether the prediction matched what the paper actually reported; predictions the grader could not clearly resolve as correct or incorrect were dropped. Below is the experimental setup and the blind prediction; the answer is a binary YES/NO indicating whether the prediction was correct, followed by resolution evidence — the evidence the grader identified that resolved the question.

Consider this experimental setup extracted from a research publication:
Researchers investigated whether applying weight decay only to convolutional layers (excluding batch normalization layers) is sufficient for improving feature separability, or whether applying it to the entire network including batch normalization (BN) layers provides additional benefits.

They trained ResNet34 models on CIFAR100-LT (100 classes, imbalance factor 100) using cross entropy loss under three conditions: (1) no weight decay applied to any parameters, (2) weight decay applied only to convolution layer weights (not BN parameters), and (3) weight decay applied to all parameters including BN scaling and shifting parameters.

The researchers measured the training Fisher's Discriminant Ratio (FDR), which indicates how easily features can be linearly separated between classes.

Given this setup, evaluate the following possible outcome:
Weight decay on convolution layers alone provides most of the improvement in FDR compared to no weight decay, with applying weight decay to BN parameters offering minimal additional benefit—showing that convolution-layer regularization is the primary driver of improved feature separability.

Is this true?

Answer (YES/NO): NO